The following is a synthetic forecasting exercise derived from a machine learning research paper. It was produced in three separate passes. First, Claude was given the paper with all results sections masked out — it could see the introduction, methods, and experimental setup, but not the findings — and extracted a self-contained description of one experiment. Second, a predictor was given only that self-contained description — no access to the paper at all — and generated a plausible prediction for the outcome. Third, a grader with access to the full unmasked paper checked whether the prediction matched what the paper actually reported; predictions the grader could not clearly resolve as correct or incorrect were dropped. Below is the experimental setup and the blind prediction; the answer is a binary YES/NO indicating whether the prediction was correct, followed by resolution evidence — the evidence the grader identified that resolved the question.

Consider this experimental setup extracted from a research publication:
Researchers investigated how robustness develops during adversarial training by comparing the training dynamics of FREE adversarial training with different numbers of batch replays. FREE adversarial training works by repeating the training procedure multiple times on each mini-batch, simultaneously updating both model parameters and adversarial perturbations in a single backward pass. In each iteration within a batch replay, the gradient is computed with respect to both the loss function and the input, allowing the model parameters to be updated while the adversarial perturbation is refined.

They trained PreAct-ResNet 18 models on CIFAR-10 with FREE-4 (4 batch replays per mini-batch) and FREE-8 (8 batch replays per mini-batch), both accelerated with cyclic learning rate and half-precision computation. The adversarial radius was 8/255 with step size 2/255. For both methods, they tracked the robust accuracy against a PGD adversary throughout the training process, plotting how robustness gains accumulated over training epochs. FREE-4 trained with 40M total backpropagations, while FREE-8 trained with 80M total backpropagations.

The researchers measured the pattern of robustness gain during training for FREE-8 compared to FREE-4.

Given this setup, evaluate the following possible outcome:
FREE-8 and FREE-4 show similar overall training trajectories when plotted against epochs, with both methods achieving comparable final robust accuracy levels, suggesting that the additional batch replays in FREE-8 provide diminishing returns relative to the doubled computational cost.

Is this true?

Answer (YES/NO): NO